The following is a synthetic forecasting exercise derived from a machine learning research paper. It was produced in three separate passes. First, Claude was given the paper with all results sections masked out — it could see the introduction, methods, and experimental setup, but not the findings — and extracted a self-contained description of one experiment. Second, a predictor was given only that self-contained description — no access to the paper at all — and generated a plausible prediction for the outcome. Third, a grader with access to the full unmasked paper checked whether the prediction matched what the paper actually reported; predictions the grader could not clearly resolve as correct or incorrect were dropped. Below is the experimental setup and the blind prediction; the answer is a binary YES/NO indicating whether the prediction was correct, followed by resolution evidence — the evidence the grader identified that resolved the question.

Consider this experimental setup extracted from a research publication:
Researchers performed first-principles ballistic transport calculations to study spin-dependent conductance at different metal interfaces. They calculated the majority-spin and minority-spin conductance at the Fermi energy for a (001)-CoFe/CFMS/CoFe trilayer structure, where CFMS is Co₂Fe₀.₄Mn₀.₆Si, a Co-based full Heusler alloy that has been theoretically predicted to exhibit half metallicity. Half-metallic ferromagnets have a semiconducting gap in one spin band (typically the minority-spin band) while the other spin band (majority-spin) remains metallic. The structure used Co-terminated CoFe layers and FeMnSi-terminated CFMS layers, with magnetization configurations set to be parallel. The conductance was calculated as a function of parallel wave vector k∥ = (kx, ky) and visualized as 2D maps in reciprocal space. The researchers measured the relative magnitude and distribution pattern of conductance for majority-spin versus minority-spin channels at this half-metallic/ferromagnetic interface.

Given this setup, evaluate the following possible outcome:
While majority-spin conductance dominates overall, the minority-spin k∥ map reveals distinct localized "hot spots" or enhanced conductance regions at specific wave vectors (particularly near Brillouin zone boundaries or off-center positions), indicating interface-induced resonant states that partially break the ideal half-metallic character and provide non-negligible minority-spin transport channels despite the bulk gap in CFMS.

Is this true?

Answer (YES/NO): NO